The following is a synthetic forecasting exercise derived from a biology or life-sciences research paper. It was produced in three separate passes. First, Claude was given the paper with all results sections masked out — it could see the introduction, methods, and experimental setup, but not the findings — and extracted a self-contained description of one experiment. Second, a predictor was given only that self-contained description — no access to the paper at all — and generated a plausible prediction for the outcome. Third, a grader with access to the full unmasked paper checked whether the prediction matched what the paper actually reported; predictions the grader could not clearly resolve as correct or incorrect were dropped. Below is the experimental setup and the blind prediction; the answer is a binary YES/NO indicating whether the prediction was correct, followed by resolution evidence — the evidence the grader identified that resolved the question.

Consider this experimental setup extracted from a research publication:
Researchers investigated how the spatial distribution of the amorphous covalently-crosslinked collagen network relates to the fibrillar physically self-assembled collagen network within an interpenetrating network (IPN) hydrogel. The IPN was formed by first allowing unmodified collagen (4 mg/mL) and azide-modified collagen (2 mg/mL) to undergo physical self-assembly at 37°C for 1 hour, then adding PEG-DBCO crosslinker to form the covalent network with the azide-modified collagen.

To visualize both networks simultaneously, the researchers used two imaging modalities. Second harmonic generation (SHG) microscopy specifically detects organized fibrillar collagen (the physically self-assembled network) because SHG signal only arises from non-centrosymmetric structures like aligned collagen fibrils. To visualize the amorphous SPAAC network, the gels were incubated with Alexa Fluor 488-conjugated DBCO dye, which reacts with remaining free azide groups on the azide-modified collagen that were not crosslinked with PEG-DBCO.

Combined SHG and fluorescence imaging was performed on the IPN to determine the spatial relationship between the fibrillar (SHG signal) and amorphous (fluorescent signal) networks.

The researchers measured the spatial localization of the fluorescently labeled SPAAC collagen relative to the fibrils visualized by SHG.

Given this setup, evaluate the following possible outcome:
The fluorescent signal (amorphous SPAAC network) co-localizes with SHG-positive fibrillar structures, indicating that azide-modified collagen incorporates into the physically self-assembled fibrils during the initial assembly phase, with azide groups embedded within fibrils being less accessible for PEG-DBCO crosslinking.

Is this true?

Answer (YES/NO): NO